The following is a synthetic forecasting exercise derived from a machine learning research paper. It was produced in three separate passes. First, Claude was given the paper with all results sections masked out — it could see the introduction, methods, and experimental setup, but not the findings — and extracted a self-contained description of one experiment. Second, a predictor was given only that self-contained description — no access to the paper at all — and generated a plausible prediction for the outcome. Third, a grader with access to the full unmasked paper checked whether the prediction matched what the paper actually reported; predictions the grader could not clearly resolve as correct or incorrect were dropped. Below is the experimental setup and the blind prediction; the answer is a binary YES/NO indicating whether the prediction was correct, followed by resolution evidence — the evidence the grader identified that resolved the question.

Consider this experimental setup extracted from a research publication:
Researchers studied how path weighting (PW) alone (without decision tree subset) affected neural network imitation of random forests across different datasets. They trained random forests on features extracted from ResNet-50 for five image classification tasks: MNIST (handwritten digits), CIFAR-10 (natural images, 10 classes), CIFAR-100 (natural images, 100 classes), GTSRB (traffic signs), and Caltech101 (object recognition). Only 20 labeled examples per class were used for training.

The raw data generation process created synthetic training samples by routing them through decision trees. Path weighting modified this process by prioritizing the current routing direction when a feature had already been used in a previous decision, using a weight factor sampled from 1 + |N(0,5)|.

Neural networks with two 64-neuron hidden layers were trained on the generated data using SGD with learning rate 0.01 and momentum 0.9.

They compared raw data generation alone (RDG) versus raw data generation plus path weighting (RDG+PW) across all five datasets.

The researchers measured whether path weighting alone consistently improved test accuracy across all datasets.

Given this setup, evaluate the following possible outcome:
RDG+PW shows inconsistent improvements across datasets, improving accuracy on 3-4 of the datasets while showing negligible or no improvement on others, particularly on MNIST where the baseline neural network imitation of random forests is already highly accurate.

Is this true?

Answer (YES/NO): YES